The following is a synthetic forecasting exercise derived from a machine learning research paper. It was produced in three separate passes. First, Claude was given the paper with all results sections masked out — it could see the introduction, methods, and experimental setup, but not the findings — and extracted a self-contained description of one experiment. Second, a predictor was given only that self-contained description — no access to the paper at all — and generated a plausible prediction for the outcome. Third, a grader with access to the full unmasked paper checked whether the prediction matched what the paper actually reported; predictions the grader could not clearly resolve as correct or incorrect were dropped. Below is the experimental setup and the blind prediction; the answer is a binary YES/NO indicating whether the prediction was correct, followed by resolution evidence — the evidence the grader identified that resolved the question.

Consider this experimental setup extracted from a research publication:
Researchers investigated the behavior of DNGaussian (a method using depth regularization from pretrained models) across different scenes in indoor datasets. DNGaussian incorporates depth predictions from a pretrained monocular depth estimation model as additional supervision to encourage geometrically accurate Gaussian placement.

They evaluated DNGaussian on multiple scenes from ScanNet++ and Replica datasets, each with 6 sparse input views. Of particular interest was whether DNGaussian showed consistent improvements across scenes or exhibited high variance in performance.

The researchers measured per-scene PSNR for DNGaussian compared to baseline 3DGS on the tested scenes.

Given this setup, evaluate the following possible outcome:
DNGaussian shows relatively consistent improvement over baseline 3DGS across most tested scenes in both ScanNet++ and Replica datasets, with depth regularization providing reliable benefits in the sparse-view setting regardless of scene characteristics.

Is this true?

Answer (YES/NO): NO